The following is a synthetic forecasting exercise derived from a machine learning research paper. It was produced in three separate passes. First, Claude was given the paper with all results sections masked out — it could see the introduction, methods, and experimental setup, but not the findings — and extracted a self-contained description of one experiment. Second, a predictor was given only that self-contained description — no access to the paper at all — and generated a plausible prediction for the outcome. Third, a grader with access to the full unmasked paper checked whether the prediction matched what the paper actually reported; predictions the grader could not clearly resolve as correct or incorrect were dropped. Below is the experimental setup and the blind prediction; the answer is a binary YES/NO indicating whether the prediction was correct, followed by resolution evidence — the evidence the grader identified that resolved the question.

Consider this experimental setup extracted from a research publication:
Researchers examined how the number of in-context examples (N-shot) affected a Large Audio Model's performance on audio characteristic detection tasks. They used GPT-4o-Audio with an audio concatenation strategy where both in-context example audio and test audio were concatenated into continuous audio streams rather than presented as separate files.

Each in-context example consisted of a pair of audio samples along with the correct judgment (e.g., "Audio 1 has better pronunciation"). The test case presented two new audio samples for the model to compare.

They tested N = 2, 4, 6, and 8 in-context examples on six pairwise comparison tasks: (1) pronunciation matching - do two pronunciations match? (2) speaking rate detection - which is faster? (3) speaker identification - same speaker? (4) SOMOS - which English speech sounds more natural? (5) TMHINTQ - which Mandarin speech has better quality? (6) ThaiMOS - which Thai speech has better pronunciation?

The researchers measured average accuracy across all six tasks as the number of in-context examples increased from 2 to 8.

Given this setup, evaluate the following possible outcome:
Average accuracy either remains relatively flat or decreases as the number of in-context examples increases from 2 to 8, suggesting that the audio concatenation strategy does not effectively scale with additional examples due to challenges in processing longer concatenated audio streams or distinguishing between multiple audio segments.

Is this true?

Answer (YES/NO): NO